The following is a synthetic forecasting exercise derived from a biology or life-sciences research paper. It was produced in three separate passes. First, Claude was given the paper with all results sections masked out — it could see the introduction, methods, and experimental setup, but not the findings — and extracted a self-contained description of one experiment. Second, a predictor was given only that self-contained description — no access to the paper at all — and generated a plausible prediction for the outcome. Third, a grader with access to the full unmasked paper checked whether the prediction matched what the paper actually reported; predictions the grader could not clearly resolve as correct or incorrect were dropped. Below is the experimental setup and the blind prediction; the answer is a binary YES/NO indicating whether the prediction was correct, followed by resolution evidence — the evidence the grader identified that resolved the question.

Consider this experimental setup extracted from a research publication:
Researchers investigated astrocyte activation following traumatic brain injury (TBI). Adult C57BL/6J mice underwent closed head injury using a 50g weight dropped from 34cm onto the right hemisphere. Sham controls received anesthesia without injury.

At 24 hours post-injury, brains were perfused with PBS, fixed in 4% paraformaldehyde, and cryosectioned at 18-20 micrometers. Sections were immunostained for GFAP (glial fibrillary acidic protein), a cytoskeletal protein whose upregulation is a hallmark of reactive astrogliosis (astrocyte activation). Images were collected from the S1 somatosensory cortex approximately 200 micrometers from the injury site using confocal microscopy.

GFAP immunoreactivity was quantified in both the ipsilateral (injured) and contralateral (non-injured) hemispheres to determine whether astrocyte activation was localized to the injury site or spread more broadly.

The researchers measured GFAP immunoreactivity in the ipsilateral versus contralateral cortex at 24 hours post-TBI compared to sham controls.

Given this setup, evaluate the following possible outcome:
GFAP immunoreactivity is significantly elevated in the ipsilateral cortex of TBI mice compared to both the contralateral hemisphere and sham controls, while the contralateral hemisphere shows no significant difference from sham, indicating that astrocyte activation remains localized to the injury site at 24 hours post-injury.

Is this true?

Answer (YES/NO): YES